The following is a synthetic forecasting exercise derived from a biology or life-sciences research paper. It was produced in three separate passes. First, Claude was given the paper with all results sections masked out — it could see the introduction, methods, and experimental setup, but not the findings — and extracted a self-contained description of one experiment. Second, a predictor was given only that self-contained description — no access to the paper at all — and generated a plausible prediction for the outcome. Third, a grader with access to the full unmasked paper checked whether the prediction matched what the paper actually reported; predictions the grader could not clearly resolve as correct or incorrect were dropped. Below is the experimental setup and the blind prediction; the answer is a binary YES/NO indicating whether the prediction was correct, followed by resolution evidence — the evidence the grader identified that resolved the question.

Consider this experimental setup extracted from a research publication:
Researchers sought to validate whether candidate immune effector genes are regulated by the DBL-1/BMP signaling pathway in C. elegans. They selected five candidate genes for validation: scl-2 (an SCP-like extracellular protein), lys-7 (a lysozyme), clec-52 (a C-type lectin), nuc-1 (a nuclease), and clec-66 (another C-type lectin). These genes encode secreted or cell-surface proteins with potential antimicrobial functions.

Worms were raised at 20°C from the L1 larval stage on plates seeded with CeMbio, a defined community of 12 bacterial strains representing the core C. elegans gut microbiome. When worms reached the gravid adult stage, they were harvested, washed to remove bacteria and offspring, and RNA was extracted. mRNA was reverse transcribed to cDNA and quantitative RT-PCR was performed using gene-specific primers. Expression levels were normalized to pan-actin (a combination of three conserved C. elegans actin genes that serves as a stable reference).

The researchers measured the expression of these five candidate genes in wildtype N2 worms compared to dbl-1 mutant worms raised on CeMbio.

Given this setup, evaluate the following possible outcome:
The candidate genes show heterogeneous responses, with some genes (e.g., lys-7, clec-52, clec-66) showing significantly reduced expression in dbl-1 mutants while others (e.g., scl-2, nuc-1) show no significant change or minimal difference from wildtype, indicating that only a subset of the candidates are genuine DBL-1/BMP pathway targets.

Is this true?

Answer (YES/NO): NO